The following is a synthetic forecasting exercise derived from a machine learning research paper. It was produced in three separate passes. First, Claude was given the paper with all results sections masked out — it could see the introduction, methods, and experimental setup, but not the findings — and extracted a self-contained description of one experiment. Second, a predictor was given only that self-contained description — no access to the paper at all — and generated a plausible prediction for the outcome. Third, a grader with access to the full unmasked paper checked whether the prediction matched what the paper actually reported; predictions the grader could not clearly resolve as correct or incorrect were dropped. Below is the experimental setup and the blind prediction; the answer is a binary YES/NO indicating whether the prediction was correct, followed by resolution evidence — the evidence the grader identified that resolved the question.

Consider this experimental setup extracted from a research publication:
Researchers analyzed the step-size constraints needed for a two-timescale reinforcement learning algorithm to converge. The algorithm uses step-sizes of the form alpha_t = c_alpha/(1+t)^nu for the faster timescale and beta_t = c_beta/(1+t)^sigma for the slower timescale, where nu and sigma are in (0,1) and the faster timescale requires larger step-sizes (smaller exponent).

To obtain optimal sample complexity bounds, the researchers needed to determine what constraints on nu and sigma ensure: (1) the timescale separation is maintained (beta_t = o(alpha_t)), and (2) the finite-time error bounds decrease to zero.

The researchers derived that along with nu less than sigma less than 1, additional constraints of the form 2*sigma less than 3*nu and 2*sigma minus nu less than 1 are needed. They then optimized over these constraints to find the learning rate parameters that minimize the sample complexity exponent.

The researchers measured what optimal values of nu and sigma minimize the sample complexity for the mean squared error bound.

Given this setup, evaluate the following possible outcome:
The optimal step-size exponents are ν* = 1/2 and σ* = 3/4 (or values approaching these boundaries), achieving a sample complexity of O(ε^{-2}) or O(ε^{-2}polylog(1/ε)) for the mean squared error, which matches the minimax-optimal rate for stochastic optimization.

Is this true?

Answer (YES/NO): NO